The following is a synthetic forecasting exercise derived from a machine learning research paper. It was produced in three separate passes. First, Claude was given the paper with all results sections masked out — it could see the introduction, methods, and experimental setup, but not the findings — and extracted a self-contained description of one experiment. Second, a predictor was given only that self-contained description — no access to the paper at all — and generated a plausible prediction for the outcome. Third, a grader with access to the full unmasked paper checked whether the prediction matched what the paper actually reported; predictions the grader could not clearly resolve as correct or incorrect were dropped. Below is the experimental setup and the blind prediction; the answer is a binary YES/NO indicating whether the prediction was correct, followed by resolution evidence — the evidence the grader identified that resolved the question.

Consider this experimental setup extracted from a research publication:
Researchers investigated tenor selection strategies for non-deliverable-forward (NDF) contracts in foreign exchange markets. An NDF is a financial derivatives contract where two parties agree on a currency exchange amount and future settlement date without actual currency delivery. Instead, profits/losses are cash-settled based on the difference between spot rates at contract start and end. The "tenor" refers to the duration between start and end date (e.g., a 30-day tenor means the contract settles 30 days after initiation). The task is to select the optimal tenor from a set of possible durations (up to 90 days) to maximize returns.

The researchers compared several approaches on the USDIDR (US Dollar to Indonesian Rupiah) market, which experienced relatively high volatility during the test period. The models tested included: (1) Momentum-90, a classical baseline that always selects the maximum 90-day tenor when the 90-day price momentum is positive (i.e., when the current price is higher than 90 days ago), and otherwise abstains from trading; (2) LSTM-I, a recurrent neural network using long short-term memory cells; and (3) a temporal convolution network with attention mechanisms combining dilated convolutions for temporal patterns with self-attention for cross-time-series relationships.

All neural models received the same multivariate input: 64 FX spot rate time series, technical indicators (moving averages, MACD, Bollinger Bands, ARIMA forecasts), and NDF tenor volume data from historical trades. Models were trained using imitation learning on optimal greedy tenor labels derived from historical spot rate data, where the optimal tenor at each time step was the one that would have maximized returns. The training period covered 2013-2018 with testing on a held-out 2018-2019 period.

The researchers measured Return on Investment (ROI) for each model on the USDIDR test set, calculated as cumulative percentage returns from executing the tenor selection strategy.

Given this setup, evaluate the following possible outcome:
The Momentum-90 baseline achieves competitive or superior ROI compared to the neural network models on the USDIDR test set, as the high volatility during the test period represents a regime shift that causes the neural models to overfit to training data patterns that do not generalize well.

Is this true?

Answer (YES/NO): NO